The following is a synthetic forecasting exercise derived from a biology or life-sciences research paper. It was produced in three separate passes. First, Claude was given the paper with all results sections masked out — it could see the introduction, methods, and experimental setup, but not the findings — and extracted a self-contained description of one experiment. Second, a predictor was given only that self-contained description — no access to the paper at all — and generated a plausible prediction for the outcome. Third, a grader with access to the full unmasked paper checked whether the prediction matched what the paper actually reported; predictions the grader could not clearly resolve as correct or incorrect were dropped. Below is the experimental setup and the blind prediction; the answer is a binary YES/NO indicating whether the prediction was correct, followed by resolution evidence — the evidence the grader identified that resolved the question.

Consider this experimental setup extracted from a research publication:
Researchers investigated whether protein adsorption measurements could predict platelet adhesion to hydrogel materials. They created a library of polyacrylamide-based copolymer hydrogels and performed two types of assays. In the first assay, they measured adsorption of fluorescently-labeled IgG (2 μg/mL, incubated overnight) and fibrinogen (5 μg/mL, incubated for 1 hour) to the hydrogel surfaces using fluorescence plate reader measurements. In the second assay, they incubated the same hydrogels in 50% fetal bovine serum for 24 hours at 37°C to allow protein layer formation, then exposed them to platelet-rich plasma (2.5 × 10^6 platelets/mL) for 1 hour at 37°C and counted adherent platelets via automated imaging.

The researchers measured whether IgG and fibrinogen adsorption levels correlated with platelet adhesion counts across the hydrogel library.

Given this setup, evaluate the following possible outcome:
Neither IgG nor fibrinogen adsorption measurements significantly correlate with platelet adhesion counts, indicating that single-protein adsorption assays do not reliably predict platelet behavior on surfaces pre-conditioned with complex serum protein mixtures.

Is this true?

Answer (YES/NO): YES